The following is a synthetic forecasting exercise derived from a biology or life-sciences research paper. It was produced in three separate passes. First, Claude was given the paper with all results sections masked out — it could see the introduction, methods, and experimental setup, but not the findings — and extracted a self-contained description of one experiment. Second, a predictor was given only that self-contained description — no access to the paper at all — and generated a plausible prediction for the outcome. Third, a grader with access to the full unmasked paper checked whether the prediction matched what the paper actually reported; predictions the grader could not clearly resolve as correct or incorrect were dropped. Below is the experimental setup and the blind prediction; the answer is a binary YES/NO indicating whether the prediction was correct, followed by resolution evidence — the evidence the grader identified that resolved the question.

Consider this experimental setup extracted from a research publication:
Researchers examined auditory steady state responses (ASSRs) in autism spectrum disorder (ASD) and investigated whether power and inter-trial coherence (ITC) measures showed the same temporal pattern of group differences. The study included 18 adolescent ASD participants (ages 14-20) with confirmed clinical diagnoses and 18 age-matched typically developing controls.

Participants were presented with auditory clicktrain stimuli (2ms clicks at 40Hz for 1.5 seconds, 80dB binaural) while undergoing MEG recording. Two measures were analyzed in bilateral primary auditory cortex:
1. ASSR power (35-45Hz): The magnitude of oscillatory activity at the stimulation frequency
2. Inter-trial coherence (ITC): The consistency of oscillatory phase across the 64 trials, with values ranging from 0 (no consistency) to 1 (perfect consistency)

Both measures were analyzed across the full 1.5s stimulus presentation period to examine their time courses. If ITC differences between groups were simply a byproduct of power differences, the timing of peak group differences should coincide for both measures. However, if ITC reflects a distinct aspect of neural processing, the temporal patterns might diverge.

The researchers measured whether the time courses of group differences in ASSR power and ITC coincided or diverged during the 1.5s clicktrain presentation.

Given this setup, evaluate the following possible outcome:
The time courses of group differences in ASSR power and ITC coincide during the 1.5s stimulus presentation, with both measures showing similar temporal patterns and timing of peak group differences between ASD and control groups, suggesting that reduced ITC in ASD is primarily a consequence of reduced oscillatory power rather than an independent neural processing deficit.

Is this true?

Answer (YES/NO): NO